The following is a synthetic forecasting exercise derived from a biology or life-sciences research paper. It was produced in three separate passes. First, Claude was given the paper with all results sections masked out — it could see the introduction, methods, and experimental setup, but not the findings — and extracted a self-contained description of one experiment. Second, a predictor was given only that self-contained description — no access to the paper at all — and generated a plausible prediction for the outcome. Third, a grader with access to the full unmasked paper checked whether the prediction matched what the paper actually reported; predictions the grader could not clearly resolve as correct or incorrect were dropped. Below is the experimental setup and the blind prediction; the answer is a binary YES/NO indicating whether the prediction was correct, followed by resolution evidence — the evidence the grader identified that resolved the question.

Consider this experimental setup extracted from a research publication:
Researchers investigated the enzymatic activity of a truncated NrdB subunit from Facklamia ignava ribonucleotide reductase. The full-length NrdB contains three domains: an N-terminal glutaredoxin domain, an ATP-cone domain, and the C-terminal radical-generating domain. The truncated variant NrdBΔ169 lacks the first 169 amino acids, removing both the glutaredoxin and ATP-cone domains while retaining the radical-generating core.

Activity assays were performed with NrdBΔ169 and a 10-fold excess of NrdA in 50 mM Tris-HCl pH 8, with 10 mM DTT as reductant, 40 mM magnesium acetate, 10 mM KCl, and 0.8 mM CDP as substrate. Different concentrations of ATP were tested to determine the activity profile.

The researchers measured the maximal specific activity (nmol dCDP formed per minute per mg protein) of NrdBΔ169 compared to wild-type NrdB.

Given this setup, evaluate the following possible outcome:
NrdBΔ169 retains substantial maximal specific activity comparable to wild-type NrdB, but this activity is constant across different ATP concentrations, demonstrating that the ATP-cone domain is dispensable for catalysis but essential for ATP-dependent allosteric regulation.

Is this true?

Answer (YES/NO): YES